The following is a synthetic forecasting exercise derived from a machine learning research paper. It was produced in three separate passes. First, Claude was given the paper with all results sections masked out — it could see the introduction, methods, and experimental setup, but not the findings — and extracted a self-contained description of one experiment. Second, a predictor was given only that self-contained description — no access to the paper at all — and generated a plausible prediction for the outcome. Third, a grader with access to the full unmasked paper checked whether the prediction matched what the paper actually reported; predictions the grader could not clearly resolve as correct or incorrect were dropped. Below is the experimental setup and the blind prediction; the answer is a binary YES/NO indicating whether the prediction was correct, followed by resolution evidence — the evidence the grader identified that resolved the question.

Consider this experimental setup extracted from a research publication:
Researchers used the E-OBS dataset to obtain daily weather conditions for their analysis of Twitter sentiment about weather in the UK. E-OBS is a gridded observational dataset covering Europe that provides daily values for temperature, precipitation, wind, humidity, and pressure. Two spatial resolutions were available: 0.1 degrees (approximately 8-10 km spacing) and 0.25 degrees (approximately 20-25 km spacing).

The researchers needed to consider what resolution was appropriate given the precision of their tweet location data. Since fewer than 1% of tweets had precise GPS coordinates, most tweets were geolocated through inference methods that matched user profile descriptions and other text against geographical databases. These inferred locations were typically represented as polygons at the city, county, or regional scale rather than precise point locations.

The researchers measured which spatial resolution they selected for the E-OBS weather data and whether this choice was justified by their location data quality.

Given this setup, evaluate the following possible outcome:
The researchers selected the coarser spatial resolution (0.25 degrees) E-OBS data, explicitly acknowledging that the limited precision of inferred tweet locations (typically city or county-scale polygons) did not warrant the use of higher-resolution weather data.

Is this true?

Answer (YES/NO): YES